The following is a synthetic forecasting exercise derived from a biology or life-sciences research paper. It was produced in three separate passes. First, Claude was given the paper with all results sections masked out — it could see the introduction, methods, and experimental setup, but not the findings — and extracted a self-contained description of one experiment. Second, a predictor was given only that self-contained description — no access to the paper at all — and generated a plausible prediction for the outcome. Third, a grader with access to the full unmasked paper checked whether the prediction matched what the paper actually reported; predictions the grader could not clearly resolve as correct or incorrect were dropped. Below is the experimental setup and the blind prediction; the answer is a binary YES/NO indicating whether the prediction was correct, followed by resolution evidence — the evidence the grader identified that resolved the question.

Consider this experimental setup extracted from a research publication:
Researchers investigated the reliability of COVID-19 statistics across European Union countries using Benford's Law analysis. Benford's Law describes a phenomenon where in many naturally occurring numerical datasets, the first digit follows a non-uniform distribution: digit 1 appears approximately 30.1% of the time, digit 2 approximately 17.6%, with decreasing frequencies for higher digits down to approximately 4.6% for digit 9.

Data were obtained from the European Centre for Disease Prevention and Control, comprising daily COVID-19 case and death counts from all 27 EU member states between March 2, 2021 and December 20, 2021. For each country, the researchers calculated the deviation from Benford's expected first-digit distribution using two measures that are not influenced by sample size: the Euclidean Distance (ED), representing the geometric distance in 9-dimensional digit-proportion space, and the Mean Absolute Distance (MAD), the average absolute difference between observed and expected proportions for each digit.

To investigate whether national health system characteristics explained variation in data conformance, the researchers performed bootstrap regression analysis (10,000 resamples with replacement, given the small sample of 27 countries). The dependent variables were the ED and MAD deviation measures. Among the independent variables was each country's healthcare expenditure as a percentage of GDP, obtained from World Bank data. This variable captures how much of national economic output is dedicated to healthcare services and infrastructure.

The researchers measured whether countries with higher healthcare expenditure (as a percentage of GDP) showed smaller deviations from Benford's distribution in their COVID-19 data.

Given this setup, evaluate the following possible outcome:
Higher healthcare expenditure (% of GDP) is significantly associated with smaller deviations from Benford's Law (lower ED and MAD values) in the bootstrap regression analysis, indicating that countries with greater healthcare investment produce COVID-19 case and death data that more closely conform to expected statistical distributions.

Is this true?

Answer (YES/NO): NO